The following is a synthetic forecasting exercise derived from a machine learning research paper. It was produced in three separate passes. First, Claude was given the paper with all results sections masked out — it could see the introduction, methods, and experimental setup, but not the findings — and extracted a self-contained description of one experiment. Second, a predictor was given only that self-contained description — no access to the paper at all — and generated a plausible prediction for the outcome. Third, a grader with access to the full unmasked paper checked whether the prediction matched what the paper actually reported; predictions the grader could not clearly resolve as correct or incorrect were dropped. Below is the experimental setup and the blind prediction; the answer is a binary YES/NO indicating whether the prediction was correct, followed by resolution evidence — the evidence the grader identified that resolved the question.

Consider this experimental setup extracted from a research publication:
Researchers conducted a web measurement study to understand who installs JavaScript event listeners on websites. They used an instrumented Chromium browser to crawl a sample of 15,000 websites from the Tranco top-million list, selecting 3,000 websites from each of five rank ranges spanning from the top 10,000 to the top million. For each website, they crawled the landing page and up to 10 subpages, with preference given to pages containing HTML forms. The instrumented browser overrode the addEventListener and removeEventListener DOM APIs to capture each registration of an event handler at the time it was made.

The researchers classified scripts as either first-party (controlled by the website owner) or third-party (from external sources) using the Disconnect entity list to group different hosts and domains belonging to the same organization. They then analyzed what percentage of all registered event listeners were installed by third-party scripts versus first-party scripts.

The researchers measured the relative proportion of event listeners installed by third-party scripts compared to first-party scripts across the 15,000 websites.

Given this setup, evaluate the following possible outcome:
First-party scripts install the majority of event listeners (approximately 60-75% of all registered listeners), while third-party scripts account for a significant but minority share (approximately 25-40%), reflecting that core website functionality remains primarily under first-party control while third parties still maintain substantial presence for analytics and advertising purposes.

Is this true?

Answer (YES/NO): NO